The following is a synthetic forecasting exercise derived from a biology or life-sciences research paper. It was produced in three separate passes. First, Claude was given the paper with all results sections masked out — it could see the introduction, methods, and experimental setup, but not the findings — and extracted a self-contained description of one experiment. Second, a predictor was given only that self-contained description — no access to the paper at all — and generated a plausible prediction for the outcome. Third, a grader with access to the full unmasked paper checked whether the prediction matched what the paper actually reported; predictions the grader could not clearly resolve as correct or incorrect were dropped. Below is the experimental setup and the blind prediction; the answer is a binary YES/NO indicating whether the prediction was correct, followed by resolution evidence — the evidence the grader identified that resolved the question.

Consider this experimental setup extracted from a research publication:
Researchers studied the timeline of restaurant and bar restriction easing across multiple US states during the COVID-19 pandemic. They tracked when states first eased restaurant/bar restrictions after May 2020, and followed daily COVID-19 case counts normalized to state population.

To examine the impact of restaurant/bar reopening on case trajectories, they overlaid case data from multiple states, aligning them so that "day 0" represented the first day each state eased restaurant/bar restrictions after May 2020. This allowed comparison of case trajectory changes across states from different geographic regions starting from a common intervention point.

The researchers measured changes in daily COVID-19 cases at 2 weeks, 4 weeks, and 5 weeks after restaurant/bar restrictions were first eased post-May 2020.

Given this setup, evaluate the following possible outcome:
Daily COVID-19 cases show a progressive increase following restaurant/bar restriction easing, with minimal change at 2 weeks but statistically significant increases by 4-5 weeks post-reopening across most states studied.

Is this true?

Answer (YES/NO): NO